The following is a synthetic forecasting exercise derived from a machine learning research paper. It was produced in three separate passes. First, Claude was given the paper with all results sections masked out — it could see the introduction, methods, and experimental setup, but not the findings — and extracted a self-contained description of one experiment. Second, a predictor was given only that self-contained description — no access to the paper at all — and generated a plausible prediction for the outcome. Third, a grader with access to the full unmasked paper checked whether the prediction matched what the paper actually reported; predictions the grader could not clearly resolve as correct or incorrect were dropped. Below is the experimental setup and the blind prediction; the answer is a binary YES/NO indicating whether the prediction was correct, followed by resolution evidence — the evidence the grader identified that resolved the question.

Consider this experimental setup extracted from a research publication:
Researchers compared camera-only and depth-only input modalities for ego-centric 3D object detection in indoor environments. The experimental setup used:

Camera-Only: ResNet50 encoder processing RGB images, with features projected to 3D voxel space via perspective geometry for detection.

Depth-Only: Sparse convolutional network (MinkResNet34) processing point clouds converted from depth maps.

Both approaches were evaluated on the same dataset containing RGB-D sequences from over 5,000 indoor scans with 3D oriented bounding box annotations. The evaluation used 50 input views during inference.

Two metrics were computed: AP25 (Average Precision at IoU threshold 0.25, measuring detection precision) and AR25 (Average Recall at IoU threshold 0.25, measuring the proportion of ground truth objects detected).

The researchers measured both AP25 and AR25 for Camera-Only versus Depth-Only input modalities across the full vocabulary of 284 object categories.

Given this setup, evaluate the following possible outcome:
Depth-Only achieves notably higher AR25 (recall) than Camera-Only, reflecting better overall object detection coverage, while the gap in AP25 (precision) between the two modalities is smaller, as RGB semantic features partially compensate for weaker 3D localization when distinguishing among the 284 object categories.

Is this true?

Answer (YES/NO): NO